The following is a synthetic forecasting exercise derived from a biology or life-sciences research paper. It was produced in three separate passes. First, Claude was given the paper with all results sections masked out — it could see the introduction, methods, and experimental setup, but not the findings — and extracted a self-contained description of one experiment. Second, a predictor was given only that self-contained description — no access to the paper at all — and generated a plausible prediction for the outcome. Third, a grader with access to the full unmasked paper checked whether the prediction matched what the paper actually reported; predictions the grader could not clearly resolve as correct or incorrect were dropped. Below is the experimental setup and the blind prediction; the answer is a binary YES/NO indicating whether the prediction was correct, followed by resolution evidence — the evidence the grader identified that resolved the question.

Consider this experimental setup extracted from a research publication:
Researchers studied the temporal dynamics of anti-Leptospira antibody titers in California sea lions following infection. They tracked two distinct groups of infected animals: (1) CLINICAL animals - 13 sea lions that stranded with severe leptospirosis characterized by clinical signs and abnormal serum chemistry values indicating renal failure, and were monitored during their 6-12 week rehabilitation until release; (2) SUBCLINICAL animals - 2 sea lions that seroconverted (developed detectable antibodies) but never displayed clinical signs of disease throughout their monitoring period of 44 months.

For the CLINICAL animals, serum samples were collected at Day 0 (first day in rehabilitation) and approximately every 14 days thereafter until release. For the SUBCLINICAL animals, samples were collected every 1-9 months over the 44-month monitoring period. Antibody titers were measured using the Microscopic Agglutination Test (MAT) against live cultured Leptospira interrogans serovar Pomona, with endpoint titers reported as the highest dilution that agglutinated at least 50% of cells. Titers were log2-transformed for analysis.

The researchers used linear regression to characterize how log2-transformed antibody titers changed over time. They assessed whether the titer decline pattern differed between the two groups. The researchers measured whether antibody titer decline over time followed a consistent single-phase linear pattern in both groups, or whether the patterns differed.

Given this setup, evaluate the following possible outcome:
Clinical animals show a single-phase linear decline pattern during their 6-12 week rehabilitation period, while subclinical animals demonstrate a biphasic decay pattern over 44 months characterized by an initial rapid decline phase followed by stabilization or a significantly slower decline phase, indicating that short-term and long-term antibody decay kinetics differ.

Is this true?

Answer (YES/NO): YES